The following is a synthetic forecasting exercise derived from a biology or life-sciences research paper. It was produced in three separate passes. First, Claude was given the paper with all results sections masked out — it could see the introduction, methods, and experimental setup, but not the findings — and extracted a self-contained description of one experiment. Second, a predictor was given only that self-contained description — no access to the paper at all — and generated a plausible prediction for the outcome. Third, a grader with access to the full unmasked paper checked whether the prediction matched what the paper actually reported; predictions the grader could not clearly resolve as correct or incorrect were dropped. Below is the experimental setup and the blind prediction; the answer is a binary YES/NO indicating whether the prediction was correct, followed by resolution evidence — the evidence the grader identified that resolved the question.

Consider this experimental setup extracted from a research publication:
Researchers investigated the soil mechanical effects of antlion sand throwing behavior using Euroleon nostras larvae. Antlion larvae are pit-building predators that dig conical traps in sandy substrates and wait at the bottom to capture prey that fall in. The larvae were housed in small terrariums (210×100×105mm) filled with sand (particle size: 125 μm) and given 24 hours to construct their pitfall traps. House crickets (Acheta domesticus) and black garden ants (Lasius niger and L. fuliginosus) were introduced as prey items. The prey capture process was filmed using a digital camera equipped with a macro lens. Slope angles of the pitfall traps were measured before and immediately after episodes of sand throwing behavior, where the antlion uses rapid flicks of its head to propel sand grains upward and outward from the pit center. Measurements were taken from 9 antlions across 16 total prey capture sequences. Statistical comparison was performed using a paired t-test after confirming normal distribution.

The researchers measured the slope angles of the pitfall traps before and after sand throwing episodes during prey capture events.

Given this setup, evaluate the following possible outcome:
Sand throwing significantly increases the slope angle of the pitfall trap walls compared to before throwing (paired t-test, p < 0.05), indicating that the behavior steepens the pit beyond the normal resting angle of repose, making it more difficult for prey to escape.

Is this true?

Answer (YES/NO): YES